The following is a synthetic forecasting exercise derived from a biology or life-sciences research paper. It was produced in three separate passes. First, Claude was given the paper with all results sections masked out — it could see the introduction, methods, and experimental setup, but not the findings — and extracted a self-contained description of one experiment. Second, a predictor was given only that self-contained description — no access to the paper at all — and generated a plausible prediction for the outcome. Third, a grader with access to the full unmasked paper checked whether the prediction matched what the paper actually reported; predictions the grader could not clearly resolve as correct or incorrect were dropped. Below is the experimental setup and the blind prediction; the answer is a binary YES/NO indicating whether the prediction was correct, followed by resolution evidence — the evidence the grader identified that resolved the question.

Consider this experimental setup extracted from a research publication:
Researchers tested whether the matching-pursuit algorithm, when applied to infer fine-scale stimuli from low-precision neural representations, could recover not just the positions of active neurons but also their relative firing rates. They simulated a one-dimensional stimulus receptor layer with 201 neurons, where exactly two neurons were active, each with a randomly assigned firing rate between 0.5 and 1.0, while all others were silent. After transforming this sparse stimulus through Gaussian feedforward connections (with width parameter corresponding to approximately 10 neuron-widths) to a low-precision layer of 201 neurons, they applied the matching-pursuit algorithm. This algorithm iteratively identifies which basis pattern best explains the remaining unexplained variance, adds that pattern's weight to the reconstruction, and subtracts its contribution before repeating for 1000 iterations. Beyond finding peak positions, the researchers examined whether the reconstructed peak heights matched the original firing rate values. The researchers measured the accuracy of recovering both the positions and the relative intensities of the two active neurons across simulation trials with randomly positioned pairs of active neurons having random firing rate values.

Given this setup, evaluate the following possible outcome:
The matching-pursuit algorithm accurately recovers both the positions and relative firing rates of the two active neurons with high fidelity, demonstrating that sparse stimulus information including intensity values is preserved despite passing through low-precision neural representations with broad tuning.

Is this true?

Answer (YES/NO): NO